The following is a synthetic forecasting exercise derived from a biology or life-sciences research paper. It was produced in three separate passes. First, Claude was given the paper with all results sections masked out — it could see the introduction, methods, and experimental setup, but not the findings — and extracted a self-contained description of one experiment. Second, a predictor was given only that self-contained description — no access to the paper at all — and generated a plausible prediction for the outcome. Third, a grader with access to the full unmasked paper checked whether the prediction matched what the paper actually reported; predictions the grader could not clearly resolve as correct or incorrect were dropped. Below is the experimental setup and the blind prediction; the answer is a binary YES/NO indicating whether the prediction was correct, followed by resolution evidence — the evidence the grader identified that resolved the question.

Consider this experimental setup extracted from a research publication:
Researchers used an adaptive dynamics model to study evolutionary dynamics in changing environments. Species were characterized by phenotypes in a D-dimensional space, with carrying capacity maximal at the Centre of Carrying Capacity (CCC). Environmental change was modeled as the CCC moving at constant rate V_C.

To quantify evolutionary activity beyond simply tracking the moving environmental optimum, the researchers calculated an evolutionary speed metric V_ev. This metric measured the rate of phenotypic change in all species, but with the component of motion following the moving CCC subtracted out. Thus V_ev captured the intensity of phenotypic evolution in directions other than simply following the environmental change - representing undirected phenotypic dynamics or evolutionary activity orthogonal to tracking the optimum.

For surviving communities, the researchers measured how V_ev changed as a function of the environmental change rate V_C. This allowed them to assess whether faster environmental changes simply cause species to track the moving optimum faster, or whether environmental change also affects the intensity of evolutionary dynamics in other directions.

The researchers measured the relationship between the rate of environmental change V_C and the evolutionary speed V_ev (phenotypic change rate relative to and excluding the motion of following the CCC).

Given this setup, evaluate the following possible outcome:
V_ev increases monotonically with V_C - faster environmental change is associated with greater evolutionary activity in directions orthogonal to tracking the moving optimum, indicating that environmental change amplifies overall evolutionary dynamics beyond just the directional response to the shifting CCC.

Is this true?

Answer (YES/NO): YES